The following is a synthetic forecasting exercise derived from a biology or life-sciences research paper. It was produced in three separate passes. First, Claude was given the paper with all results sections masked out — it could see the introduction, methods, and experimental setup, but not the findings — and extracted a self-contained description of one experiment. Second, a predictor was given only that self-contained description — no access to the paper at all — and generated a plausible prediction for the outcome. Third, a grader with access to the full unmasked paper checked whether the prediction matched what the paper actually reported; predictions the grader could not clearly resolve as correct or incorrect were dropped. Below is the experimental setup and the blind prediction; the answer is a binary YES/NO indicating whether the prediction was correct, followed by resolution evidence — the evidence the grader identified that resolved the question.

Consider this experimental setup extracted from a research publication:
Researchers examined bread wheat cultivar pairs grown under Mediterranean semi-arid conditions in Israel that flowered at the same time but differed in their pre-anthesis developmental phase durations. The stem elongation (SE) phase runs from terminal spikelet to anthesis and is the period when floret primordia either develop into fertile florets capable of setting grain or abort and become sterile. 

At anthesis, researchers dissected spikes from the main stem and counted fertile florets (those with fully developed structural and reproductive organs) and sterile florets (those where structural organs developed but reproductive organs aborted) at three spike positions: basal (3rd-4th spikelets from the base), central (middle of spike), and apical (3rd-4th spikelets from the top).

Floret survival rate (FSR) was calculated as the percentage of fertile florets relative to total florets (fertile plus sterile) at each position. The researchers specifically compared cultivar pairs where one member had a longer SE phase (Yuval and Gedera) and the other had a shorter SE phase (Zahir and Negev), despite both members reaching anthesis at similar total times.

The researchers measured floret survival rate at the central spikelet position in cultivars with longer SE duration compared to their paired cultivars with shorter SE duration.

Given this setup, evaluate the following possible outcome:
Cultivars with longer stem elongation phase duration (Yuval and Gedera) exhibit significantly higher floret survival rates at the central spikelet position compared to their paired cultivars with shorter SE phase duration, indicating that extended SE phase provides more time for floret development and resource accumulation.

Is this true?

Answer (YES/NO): YES